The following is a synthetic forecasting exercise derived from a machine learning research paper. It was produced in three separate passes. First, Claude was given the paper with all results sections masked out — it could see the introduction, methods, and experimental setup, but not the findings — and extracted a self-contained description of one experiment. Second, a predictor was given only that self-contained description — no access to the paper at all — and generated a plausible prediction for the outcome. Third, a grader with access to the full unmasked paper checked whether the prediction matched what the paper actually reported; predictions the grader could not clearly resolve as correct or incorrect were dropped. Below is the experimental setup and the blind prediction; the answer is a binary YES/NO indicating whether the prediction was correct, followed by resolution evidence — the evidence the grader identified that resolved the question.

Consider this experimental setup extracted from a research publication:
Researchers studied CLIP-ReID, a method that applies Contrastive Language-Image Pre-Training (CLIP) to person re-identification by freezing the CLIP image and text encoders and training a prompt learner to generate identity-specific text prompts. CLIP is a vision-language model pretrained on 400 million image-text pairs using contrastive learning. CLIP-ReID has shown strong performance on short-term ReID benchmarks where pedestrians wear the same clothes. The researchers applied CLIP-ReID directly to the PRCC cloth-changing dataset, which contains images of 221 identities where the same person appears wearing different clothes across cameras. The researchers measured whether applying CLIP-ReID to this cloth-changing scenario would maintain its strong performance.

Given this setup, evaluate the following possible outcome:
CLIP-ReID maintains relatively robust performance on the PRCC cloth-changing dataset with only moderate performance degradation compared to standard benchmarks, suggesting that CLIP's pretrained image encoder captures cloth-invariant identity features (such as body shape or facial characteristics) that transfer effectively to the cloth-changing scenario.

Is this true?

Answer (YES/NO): NO